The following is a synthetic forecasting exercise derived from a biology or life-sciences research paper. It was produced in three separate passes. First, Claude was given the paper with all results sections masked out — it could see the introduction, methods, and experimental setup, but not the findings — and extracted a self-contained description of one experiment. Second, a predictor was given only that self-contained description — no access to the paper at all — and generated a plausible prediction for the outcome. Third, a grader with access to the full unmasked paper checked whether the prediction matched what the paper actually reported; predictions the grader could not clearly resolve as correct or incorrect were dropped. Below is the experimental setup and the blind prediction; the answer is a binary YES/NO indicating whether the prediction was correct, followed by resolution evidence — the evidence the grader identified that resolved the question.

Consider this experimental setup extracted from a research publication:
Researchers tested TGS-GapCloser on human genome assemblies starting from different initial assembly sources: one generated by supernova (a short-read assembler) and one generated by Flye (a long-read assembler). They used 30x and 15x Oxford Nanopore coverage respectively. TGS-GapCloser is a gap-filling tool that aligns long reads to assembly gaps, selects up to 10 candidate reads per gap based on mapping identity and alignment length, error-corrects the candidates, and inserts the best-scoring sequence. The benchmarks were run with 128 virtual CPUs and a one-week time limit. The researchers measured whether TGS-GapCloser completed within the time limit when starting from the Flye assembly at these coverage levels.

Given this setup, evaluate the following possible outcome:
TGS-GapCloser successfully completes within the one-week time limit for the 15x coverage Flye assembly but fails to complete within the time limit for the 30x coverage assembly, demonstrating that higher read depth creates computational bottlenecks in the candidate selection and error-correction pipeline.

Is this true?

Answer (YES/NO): NO